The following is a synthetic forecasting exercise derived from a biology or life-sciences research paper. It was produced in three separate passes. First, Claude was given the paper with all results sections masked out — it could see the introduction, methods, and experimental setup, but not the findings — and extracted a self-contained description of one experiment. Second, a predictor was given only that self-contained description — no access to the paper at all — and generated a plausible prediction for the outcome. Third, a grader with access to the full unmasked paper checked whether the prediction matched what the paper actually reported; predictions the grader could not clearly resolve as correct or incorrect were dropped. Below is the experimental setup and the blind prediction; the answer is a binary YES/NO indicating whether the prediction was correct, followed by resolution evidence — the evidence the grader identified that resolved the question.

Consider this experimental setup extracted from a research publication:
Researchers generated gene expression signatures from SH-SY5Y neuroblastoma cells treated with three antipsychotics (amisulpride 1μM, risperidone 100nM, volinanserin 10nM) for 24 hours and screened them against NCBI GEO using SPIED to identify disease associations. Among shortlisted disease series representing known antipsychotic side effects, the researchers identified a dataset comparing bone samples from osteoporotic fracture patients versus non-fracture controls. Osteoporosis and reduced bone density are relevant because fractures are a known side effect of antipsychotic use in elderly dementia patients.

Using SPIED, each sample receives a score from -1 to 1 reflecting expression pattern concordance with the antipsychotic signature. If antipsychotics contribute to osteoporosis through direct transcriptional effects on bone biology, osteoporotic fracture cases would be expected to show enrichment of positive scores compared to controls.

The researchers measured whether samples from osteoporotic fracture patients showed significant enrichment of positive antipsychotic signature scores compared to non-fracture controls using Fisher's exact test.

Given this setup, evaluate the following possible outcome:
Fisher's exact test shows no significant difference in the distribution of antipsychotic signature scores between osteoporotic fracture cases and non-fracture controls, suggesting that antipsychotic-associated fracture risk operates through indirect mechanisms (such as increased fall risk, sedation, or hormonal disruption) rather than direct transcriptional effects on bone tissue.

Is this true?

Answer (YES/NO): YES